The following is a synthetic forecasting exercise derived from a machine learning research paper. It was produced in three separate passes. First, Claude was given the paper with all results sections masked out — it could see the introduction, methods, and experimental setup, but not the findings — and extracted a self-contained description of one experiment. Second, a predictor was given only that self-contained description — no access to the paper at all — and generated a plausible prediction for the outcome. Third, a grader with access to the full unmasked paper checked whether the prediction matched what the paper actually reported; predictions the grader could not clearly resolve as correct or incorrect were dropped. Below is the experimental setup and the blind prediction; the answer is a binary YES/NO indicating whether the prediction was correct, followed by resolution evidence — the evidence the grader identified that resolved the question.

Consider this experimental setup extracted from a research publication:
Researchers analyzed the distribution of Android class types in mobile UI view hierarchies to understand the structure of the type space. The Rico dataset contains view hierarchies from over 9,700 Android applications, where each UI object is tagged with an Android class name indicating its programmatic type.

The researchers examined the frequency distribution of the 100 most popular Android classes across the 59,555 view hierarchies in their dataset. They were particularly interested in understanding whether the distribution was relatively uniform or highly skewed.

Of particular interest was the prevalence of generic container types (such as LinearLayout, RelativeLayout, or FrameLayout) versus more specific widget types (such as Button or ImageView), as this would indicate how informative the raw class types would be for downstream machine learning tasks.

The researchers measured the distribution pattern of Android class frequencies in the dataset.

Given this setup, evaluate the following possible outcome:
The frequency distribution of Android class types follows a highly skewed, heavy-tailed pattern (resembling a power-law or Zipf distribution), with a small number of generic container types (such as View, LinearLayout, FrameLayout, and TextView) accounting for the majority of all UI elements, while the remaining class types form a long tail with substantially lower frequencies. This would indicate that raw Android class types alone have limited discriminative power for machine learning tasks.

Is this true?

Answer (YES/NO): YES